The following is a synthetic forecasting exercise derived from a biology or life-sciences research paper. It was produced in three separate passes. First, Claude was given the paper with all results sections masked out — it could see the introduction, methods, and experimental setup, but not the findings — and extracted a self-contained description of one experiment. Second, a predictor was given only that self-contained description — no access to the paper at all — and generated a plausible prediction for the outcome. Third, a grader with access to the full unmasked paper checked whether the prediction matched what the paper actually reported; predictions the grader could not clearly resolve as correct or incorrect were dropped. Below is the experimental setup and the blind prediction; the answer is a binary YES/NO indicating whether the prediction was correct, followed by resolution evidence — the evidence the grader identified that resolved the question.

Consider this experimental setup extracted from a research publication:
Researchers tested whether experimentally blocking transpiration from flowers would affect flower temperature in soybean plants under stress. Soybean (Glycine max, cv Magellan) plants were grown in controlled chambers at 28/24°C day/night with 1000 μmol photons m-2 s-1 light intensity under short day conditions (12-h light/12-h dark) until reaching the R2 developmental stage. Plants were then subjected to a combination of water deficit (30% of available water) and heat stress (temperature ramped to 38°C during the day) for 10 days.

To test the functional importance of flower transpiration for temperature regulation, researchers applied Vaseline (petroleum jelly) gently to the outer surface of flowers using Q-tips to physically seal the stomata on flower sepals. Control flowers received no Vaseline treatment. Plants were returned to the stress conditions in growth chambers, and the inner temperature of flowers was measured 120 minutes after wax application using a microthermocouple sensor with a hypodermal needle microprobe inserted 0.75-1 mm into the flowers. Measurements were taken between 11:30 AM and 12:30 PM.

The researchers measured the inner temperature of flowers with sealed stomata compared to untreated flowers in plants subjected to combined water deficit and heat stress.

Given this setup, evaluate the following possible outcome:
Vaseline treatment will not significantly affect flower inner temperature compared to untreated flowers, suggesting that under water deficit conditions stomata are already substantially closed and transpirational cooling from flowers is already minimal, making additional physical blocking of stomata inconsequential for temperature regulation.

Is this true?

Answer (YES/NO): NO